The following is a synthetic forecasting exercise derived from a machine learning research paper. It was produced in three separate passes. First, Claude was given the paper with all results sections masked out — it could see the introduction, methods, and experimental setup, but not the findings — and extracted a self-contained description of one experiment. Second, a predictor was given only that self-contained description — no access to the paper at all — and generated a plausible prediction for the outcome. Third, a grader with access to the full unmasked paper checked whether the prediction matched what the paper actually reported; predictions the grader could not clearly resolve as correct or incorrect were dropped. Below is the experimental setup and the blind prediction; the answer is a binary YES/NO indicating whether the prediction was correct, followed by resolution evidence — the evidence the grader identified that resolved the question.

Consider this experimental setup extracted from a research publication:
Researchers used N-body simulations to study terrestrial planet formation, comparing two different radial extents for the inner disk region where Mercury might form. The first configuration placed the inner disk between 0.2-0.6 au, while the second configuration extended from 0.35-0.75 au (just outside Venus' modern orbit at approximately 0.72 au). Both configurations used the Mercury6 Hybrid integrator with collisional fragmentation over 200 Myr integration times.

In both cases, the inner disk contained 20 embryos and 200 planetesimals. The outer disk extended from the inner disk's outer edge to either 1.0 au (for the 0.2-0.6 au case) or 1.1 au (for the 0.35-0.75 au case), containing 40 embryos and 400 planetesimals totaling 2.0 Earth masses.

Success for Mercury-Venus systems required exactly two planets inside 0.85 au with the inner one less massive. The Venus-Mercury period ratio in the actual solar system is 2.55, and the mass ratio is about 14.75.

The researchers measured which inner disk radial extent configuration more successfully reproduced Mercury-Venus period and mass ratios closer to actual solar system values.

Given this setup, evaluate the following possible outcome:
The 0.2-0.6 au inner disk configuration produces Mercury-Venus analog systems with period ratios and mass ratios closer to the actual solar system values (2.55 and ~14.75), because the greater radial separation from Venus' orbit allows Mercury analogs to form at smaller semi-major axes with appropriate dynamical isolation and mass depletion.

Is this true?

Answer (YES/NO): NO